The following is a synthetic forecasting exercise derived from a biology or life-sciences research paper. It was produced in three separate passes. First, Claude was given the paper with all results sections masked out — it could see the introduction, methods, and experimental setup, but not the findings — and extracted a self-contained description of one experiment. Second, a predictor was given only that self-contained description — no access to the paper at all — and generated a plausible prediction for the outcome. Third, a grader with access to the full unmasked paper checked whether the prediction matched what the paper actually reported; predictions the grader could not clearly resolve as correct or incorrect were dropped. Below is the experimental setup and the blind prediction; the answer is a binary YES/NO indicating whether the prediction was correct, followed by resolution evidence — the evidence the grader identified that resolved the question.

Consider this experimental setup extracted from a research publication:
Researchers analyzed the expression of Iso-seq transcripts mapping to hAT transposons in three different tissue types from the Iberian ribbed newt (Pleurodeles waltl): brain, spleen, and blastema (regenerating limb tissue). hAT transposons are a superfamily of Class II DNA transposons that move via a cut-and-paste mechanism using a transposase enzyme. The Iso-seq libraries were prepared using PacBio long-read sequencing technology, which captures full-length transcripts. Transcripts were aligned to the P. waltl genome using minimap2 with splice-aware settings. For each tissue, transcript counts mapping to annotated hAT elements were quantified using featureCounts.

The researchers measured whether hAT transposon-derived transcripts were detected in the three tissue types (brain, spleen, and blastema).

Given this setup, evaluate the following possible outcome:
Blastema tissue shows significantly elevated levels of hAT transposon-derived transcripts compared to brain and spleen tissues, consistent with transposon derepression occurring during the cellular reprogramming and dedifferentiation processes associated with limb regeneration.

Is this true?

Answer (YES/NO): YES